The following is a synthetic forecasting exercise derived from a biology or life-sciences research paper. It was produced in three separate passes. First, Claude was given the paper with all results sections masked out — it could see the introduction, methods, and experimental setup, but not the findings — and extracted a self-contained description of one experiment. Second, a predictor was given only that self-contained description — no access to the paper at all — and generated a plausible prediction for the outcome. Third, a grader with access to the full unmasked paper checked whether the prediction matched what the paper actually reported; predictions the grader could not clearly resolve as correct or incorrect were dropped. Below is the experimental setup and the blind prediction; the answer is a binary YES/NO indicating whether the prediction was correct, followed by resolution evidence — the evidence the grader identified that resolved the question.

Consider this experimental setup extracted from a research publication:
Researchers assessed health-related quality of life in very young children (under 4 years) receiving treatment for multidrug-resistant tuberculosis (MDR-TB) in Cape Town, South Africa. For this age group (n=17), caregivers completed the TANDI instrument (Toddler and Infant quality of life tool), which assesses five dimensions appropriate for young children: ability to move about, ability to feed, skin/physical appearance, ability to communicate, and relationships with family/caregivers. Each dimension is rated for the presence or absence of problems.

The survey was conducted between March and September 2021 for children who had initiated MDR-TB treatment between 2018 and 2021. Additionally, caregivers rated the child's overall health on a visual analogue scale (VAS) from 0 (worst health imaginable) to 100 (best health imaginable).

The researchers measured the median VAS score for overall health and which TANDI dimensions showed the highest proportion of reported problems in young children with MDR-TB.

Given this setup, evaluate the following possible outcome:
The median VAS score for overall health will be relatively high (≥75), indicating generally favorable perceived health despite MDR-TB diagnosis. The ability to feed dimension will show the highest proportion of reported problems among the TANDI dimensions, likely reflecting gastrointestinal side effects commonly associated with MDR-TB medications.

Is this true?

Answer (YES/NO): NO